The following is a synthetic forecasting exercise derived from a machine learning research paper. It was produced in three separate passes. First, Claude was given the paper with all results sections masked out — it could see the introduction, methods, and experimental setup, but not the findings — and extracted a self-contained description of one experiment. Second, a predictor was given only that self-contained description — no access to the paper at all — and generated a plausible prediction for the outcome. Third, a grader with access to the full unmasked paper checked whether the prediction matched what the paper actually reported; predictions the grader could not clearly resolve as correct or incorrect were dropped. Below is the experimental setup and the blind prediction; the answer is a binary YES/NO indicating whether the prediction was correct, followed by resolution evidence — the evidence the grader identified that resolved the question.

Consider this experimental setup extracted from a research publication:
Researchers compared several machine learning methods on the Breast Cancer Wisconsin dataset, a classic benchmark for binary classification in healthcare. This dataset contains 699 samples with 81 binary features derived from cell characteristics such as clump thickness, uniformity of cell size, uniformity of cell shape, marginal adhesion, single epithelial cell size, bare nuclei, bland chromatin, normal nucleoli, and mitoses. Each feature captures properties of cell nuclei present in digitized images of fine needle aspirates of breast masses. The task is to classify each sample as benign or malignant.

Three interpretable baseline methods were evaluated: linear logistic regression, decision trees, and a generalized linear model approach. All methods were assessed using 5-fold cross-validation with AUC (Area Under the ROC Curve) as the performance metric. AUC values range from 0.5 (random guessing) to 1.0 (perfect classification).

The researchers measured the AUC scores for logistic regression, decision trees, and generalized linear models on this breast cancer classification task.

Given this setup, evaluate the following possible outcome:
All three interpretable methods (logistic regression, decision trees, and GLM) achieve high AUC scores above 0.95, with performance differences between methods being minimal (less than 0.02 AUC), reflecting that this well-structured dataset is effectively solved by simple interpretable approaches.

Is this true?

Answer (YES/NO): NO